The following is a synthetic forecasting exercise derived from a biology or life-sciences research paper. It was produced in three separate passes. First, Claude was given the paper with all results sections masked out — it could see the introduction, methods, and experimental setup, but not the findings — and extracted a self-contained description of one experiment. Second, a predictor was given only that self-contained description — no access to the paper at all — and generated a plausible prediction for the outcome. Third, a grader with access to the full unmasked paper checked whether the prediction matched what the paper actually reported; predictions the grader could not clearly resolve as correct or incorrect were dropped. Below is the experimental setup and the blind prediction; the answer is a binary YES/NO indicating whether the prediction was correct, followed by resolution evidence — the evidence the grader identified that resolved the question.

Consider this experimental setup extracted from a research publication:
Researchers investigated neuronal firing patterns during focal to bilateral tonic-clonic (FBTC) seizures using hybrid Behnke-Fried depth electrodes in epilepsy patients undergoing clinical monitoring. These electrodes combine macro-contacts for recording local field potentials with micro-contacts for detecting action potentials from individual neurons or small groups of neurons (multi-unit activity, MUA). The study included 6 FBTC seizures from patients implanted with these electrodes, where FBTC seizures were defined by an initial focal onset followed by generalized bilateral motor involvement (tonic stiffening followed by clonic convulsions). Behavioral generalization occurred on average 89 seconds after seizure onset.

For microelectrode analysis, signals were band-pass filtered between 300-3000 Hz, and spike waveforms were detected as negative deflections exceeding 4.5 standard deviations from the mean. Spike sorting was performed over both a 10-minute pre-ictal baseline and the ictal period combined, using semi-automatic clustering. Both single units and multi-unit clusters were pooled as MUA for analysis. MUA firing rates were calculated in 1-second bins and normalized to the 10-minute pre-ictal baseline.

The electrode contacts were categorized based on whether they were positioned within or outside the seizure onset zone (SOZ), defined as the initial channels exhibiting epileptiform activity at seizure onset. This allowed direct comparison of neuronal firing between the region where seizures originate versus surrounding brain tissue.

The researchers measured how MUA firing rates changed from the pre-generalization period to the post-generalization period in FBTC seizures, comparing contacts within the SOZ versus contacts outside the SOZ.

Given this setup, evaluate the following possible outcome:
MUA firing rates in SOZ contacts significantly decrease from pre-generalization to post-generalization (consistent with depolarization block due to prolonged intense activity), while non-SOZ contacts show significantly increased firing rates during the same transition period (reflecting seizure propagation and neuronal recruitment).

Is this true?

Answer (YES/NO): NO